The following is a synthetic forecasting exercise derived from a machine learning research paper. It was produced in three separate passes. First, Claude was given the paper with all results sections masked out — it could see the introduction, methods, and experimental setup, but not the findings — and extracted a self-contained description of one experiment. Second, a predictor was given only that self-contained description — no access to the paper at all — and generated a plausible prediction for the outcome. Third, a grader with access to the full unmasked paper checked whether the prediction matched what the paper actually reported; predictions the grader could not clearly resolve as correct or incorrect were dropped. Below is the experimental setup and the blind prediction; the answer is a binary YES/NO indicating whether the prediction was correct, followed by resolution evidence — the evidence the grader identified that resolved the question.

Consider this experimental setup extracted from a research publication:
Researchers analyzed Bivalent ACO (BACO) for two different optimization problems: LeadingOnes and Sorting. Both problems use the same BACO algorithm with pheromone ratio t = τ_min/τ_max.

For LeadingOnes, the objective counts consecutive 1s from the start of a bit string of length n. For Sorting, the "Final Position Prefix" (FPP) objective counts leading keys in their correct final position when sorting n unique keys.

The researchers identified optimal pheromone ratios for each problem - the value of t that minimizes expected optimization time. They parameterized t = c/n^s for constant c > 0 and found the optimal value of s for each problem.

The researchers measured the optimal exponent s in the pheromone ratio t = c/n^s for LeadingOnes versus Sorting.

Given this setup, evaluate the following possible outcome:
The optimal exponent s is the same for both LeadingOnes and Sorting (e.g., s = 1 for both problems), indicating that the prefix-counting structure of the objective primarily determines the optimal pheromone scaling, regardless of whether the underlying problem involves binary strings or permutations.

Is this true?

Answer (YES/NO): NO